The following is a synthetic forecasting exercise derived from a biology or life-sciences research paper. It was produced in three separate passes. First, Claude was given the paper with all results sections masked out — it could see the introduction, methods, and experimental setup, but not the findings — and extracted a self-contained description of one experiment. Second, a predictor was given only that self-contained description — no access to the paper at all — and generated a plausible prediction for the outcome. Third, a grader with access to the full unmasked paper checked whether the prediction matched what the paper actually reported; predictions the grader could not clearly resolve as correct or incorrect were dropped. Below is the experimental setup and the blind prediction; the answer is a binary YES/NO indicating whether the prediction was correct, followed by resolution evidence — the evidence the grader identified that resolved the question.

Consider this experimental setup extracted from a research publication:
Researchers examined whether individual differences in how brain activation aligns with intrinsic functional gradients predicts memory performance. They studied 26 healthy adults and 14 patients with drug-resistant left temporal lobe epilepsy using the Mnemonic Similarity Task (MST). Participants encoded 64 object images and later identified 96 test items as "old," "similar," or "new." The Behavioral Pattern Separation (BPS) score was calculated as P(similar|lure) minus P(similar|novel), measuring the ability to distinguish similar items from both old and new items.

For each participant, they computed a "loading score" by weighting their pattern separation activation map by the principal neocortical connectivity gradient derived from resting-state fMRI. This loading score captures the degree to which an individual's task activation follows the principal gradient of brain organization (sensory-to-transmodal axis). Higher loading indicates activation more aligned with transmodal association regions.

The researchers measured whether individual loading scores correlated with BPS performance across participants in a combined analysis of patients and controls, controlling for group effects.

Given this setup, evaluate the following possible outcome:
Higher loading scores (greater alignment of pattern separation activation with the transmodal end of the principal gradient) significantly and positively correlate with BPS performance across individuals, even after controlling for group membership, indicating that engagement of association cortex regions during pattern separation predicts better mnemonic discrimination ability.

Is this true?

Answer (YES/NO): NO